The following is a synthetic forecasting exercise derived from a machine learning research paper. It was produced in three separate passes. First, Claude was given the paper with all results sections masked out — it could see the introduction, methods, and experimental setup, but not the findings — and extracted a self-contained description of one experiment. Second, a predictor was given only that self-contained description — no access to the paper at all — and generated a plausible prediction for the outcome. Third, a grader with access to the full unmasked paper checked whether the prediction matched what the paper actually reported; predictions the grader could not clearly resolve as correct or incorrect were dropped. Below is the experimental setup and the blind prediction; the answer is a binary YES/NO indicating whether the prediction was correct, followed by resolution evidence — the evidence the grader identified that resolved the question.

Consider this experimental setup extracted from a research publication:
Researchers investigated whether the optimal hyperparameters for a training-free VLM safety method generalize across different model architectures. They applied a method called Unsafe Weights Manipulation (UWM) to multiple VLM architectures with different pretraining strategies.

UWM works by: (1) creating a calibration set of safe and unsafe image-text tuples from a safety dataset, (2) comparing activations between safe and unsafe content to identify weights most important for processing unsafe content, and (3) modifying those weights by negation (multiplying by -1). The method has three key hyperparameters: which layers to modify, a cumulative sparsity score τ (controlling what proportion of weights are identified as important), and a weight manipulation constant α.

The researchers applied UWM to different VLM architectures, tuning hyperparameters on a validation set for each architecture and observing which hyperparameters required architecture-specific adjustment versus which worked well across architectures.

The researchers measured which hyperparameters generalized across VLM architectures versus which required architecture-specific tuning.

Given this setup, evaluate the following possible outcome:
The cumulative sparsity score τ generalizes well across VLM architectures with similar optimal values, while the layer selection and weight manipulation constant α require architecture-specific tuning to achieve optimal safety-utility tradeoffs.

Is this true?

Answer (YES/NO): NO